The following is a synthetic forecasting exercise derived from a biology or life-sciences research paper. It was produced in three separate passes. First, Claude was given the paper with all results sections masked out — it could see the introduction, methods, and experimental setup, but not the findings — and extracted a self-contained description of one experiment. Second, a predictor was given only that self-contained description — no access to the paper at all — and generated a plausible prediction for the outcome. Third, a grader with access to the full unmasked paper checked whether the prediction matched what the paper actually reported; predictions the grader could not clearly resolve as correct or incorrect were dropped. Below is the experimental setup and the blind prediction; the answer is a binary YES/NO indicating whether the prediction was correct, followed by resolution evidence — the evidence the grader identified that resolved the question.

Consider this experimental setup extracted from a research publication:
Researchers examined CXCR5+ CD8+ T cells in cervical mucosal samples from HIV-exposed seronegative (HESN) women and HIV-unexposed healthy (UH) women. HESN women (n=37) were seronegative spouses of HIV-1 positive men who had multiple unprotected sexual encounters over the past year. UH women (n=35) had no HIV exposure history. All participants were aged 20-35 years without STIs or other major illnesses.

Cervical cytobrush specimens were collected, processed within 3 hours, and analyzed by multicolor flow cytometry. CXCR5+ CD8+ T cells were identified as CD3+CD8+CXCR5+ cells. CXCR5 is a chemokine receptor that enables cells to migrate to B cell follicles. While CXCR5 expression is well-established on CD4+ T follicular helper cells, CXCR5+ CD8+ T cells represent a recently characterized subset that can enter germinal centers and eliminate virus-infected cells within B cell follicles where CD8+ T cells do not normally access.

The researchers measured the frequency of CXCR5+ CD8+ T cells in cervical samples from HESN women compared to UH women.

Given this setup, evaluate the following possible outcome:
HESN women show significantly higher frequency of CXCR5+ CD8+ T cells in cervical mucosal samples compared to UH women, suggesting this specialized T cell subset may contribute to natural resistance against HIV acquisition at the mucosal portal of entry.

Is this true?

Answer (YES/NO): YES